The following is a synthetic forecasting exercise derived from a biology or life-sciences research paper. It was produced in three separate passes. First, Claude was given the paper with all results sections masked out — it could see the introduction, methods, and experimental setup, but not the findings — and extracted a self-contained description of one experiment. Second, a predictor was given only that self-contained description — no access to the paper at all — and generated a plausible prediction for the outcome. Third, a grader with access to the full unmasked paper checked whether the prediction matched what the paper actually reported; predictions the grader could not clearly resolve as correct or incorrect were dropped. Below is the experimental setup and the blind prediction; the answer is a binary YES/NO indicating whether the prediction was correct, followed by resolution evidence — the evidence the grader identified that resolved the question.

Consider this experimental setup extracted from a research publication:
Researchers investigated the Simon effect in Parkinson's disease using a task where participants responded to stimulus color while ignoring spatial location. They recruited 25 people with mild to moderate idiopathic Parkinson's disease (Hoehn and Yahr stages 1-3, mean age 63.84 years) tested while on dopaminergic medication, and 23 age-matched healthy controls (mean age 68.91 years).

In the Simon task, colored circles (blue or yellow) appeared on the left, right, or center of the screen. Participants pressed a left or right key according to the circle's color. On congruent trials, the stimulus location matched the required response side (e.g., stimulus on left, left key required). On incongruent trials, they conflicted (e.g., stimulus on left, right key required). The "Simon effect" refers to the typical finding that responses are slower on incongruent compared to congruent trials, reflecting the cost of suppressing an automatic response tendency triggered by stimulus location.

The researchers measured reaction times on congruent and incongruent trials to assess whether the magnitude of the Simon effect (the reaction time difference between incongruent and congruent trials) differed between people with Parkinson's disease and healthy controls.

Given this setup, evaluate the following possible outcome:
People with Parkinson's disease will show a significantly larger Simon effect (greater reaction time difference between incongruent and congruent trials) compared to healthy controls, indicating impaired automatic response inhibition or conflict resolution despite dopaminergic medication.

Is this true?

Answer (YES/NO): NO